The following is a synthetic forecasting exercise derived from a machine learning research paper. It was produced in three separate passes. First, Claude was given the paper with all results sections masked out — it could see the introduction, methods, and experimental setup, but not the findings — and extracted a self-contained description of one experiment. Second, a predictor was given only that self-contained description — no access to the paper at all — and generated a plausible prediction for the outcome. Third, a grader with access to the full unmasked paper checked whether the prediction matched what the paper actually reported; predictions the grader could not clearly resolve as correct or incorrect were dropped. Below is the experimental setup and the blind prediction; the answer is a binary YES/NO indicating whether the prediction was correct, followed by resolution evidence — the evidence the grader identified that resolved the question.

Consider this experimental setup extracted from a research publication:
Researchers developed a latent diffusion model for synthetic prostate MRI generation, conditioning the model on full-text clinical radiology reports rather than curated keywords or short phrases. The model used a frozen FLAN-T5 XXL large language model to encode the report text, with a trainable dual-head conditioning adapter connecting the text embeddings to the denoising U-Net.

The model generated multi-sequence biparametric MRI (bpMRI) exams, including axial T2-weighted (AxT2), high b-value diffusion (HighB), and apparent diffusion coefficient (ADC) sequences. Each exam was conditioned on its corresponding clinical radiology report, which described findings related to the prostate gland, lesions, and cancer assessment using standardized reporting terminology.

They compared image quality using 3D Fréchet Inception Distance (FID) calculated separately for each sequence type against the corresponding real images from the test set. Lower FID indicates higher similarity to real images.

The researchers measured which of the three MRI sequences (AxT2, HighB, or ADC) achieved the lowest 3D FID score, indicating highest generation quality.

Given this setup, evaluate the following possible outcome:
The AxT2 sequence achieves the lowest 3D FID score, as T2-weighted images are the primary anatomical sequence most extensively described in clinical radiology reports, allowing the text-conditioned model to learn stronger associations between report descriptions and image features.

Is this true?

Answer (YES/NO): NO